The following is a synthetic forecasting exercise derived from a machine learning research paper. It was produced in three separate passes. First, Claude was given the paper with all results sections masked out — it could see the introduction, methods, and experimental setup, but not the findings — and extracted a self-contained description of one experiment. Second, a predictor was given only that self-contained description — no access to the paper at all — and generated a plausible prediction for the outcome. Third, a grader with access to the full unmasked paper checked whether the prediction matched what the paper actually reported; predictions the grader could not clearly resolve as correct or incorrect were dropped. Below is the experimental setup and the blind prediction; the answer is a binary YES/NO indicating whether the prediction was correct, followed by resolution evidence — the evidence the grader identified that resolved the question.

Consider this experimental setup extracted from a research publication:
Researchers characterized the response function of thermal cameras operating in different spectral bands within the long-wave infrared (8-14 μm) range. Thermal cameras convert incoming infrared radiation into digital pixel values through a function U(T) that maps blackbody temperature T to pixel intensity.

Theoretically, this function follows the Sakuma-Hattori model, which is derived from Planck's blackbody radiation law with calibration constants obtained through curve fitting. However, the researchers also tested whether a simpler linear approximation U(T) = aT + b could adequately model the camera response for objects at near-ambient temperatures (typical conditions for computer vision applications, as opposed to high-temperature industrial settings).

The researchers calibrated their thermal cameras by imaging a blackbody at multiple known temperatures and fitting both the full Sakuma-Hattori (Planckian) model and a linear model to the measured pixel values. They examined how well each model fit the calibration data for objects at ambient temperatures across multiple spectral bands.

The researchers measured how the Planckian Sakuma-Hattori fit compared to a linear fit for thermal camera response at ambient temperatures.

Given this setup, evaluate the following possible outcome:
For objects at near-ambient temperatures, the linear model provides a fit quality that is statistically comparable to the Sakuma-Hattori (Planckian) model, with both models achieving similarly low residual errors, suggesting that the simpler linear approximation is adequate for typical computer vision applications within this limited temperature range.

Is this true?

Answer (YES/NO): YES